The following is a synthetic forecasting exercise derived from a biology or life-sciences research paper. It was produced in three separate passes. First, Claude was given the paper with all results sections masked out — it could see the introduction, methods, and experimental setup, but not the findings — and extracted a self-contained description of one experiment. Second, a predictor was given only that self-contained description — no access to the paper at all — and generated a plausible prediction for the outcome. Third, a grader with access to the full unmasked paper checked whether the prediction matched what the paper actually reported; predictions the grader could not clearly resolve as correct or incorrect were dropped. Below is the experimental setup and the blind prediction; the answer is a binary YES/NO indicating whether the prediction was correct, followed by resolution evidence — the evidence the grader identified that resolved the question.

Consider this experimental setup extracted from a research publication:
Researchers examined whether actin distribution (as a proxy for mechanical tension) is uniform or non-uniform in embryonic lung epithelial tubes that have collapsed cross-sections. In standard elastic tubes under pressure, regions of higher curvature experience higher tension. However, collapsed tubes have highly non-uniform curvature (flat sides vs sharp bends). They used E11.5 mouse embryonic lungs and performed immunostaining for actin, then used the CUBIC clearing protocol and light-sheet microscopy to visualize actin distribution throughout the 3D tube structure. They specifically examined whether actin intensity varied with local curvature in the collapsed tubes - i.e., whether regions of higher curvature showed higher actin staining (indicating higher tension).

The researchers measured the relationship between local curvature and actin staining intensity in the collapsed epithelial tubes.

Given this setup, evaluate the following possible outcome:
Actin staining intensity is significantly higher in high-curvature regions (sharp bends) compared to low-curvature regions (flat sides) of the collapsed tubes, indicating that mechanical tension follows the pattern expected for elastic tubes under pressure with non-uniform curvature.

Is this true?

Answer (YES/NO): NO